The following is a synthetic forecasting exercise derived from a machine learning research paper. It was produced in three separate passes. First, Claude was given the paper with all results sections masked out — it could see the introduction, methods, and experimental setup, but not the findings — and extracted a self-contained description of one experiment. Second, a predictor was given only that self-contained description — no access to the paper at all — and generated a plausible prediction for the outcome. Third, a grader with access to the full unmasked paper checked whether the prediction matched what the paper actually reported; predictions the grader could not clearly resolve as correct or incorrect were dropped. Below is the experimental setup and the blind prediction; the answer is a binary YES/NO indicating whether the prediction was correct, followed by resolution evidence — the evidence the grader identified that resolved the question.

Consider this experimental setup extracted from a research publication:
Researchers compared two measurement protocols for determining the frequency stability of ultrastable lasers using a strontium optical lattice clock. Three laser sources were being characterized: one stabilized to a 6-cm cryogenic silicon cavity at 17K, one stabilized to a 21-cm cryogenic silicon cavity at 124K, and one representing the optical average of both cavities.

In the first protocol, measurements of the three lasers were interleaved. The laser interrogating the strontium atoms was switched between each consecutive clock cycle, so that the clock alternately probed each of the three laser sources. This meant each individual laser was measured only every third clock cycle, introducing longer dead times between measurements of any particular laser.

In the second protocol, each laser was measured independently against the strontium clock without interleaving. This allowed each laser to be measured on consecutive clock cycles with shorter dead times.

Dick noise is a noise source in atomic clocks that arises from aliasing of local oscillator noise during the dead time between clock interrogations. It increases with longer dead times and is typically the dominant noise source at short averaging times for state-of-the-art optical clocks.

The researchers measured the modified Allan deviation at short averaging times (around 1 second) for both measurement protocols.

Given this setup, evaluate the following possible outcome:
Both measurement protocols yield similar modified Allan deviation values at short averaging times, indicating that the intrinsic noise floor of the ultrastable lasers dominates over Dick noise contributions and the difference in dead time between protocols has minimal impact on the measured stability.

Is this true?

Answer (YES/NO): NO